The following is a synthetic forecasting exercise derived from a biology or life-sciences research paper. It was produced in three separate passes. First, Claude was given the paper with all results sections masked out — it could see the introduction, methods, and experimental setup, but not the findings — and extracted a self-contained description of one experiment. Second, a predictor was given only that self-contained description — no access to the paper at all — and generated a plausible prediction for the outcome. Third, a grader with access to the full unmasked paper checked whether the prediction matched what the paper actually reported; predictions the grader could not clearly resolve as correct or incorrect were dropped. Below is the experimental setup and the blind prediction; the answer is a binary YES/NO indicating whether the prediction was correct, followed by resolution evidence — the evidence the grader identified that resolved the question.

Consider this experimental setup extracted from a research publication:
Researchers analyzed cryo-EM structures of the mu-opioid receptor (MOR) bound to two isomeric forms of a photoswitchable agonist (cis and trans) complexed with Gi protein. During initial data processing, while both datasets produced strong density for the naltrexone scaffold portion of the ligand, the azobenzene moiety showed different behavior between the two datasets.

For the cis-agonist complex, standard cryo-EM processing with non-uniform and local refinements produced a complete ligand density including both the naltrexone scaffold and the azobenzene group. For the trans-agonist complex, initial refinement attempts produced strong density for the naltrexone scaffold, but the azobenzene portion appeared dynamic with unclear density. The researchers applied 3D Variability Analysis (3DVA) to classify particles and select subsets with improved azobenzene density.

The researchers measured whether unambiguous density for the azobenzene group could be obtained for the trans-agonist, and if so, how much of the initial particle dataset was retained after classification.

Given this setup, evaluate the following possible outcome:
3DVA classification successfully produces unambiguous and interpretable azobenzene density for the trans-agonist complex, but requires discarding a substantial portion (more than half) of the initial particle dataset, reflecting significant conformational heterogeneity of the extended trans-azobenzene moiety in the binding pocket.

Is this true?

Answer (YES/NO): YES